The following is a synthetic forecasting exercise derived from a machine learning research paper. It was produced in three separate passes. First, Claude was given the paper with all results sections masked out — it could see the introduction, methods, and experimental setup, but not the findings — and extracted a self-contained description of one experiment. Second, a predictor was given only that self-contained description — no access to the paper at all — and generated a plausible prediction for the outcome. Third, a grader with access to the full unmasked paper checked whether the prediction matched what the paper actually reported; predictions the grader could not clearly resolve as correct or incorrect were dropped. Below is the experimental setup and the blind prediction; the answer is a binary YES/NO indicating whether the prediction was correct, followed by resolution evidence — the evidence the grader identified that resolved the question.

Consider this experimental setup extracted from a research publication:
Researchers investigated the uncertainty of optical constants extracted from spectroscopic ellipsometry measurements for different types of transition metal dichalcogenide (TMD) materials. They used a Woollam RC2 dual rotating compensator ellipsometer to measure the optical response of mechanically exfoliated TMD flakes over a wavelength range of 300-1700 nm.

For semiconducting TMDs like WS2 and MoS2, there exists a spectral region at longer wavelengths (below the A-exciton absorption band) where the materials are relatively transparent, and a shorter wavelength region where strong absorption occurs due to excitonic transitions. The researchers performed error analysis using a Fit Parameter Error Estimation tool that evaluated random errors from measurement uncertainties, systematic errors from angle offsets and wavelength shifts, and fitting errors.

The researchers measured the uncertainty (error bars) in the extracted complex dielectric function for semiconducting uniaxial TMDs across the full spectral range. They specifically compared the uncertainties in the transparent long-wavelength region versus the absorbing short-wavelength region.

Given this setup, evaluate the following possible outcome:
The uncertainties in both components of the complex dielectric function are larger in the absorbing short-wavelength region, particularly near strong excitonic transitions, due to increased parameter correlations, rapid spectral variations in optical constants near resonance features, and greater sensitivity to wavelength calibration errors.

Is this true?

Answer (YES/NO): YES